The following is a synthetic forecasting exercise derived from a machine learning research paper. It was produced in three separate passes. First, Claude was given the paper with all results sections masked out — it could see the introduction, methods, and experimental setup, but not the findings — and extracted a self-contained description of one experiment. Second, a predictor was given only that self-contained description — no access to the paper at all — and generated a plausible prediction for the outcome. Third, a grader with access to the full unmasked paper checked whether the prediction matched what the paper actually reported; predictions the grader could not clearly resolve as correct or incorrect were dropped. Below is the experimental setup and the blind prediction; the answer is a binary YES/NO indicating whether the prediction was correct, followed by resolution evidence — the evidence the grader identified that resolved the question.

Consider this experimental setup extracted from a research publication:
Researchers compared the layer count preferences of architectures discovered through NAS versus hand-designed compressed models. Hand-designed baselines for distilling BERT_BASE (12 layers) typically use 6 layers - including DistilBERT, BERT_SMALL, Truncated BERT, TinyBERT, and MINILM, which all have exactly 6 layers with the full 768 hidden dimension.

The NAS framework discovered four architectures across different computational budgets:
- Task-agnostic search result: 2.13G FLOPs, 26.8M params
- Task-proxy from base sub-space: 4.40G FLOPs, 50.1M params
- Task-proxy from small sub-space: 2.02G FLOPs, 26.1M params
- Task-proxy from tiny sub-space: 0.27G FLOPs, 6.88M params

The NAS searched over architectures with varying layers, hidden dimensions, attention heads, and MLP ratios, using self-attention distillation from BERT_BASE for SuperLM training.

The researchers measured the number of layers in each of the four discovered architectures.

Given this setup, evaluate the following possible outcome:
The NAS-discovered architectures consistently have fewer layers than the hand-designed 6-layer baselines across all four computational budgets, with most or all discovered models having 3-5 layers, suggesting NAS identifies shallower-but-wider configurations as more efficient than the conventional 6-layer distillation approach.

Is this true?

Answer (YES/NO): NO